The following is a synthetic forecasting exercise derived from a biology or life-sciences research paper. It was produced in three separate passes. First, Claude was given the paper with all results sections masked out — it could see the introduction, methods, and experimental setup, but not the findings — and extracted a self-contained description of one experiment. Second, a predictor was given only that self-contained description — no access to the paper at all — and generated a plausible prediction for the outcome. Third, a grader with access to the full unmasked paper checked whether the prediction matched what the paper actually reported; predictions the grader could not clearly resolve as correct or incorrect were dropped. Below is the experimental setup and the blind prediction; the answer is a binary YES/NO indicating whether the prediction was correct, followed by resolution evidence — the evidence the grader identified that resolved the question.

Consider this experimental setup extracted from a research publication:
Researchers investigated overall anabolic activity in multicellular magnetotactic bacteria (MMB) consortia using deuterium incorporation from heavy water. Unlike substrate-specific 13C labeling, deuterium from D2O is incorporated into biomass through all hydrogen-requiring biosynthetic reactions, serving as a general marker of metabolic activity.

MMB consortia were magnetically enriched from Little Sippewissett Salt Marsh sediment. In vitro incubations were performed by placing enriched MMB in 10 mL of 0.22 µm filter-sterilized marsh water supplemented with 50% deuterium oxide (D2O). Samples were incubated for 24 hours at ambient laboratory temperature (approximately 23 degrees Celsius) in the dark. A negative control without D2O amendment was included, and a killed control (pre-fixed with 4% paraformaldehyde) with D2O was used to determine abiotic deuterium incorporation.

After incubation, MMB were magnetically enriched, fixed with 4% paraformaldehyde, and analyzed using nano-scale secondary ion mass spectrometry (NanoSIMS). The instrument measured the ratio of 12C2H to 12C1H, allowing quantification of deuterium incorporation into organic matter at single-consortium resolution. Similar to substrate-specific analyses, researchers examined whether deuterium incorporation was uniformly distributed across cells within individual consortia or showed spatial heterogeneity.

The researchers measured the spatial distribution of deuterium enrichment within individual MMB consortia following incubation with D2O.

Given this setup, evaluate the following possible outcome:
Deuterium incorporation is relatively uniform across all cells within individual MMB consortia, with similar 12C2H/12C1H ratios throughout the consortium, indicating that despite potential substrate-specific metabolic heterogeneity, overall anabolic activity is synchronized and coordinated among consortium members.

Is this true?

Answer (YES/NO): NO